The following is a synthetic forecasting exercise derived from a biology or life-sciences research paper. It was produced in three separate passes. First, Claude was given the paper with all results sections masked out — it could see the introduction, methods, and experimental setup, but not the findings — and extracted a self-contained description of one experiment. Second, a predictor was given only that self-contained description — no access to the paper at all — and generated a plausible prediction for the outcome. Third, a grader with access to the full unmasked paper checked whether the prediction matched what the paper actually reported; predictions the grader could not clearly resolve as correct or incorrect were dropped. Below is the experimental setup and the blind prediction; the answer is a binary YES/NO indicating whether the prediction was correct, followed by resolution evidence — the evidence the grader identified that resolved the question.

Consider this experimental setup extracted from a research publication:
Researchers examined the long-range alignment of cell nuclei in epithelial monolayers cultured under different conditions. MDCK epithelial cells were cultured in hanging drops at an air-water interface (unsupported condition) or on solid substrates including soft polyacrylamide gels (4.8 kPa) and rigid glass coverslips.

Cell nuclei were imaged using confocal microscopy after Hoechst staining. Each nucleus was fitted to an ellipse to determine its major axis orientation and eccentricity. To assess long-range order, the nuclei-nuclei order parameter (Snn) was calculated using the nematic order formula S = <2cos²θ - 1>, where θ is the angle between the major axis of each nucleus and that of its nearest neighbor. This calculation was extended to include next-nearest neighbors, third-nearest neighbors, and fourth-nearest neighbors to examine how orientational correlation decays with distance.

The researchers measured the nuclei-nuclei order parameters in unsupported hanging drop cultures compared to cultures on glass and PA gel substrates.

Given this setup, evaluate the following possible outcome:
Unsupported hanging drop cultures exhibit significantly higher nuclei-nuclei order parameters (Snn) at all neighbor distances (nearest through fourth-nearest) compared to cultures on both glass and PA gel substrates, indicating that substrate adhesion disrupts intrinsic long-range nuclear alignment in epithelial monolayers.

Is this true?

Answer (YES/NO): NO